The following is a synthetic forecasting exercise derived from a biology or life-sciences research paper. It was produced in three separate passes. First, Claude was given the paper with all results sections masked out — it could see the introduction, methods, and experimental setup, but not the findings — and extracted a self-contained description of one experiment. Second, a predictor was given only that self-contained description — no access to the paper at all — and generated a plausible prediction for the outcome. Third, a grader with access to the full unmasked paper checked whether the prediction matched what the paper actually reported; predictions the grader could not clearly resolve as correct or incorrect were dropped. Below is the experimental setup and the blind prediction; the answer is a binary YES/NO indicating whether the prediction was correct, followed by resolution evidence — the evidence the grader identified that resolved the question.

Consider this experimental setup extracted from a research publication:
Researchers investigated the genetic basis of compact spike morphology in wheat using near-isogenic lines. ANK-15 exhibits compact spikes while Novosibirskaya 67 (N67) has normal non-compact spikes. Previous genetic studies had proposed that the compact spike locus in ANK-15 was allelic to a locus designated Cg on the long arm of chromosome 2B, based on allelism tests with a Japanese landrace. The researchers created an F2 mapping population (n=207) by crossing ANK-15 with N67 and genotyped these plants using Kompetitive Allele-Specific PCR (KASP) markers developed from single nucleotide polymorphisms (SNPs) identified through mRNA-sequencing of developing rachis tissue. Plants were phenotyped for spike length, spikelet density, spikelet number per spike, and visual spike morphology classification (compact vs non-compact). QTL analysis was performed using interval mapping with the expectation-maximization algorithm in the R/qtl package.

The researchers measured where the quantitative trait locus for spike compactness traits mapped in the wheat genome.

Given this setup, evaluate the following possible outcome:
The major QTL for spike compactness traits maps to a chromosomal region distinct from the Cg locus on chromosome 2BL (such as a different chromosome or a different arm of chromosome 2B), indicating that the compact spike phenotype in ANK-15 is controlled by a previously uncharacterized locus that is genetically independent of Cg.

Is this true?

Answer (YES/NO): NO